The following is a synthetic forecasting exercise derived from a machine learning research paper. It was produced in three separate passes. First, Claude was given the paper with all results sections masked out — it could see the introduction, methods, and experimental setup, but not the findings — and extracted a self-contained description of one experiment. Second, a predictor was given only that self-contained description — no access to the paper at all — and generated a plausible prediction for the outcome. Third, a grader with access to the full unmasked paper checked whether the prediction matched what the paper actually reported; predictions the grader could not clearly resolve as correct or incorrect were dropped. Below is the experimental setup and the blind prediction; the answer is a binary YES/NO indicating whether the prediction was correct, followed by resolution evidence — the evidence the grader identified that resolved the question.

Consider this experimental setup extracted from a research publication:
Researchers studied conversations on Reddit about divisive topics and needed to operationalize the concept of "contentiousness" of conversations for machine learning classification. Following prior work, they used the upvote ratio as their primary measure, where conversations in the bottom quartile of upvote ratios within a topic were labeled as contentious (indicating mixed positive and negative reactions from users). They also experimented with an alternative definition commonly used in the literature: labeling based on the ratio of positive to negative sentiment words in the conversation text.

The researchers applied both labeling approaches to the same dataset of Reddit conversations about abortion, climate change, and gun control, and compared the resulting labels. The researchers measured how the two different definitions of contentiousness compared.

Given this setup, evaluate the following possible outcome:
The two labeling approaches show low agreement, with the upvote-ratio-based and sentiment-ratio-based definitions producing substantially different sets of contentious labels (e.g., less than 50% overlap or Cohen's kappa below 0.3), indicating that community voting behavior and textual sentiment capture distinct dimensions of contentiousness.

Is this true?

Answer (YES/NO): YES